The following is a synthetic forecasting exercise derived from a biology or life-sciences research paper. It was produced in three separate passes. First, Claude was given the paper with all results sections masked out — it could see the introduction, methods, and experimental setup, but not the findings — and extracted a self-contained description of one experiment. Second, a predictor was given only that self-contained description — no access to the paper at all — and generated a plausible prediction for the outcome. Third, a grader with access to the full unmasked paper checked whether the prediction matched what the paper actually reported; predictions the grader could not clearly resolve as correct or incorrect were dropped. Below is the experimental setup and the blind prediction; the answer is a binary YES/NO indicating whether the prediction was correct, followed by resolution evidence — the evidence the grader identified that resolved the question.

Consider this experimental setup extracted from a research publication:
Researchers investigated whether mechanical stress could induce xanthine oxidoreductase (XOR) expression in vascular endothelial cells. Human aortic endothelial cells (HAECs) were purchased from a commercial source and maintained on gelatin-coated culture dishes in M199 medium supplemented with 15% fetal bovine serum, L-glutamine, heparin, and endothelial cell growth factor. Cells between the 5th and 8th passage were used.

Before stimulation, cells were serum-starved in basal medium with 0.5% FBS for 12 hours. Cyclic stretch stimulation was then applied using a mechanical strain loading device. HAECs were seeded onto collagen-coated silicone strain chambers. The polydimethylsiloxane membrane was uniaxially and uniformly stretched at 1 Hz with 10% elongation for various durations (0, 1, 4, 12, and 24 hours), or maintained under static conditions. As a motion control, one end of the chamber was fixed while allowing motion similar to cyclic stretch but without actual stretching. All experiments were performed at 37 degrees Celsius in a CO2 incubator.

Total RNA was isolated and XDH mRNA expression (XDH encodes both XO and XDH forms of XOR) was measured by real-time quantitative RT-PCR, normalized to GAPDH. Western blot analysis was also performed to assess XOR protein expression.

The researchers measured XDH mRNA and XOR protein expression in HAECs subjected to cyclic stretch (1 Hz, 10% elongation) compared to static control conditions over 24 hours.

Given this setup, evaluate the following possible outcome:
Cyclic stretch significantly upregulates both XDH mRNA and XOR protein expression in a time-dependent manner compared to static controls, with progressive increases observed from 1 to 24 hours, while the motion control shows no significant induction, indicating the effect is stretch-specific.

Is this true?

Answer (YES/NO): NO